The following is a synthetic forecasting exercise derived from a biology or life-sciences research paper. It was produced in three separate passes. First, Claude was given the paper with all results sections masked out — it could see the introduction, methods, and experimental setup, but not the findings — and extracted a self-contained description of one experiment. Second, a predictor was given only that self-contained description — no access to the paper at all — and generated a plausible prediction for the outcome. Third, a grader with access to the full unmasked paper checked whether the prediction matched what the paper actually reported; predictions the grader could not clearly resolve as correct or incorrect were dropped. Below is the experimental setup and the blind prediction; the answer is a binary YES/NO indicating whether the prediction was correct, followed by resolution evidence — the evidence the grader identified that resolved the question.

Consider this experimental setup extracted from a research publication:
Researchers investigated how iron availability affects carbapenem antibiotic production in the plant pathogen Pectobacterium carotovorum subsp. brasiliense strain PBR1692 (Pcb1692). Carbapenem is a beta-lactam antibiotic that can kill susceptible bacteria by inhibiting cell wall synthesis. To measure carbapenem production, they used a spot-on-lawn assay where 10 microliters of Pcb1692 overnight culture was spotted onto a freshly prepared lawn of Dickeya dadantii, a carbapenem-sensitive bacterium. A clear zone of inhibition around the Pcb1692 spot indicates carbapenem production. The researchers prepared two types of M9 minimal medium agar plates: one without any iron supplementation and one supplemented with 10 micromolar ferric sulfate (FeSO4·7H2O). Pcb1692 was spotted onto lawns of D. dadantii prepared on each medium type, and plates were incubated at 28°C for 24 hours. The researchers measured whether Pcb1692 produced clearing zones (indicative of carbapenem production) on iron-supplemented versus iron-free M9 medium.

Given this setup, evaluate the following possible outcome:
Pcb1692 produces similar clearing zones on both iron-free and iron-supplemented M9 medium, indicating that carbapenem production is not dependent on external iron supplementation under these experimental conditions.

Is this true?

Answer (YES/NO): NO